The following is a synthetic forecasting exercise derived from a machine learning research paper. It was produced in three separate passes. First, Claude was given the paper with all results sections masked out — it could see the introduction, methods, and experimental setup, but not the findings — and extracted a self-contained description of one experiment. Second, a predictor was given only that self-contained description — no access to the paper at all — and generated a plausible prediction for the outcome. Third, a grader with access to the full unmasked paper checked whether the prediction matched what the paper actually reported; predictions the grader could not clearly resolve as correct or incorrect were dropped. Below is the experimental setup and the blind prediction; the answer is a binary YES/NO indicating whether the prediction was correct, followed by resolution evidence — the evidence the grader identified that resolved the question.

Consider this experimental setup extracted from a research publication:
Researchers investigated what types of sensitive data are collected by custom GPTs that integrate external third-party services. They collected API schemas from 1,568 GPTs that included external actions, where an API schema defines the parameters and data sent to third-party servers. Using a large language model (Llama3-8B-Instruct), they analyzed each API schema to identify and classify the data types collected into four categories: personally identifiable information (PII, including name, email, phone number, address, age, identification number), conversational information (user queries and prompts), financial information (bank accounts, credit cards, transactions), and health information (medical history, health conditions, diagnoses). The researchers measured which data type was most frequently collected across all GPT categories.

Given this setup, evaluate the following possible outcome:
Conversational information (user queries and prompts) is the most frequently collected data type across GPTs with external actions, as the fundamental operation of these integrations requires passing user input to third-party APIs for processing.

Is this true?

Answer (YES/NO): YES